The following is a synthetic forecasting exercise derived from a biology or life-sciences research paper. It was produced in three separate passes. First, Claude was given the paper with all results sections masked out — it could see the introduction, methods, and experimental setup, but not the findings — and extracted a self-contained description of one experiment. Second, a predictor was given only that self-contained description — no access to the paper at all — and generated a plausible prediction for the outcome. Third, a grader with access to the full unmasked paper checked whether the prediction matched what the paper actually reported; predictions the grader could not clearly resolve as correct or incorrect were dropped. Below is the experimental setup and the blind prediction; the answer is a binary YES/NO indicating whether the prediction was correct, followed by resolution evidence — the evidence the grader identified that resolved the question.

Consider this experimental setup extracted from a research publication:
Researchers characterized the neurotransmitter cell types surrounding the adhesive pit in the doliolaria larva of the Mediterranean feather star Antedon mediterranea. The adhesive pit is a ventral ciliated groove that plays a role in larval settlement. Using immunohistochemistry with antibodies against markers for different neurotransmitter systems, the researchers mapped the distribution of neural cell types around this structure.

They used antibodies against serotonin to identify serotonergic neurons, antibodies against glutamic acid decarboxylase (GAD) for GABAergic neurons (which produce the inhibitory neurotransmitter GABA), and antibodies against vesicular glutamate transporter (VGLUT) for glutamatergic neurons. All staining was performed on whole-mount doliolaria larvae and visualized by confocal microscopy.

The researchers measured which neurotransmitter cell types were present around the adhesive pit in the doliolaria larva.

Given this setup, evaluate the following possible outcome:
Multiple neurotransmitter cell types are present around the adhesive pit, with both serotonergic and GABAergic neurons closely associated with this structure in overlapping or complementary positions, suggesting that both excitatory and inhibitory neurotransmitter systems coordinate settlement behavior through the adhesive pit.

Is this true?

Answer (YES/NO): NO